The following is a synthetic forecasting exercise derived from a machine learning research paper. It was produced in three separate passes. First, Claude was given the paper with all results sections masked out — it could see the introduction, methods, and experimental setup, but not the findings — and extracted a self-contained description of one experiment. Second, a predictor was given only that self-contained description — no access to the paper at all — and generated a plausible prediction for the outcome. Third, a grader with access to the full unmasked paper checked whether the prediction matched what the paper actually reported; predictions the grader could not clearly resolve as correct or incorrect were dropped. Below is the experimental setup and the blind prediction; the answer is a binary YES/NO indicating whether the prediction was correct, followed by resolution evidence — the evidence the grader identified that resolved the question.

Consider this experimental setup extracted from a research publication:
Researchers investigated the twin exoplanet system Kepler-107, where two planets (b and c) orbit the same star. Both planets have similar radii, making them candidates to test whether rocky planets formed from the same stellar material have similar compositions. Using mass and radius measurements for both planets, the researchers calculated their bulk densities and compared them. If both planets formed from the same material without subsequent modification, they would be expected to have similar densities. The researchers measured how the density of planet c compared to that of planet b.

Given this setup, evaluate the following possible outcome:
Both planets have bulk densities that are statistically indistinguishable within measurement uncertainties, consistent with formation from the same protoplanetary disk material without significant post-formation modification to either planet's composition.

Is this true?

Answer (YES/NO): NO